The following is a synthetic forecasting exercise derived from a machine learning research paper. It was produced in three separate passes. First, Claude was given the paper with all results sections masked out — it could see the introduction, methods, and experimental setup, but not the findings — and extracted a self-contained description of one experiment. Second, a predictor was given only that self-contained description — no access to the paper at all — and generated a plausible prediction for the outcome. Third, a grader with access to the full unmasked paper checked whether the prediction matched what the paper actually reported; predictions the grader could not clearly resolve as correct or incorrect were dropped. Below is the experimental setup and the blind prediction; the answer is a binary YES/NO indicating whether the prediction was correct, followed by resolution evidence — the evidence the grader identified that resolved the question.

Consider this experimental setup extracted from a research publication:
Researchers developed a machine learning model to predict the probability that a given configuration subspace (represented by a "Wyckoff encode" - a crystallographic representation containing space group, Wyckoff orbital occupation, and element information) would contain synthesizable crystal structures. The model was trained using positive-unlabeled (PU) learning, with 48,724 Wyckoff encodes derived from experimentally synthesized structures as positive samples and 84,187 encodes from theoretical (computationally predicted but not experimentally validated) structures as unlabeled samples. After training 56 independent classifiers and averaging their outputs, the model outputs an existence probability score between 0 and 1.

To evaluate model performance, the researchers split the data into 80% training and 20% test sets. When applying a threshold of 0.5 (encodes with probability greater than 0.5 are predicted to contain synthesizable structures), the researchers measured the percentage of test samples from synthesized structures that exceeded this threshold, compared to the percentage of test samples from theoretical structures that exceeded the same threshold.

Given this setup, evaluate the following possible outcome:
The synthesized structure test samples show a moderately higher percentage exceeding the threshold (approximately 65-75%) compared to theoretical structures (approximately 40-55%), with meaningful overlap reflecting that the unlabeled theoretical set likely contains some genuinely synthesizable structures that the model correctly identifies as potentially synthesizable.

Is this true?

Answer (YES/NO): NO